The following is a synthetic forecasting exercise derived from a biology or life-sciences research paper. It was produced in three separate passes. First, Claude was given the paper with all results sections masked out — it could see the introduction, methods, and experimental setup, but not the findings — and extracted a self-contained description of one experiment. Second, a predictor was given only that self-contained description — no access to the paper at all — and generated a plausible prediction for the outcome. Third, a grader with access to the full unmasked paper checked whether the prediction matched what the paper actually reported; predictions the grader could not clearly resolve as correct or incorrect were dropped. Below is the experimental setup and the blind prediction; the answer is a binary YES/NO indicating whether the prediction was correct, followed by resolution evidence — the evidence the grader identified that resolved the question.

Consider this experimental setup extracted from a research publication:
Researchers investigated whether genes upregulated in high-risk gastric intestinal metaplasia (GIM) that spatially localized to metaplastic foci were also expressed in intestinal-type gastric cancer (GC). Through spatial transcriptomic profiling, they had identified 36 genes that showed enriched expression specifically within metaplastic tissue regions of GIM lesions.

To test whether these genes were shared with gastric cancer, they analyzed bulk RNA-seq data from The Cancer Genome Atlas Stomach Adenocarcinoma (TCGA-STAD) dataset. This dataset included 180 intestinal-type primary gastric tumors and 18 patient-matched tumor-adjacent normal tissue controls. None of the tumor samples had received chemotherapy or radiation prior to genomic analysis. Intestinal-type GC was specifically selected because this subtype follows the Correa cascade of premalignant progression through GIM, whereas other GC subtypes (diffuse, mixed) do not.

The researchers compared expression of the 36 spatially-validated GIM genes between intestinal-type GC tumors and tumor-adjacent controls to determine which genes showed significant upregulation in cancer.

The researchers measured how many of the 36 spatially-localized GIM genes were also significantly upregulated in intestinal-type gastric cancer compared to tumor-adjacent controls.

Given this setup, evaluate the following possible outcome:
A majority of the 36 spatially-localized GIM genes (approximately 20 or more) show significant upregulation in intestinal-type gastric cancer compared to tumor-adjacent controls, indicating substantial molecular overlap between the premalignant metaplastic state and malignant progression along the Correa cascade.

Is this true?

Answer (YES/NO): YES